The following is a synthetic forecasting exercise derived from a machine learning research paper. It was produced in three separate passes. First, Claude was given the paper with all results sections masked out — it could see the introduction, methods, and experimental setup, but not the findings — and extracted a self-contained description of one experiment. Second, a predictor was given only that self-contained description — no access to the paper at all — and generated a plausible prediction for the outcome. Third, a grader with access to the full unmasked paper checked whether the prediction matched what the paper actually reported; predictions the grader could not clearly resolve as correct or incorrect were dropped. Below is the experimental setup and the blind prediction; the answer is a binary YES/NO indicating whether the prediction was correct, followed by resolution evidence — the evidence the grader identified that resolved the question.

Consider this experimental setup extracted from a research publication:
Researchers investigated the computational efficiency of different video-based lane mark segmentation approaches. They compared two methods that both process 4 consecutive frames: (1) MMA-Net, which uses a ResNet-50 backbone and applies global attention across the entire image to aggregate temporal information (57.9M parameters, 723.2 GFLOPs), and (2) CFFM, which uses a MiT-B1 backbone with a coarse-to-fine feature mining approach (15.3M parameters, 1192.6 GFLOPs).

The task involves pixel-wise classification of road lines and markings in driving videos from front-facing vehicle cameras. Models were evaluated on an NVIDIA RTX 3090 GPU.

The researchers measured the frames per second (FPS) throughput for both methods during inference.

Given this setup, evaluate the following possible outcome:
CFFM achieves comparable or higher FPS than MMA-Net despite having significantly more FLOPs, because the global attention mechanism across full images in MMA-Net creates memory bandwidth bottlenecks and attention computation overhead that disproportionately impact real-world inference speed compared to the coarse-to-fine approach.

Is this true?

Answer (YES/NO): YES